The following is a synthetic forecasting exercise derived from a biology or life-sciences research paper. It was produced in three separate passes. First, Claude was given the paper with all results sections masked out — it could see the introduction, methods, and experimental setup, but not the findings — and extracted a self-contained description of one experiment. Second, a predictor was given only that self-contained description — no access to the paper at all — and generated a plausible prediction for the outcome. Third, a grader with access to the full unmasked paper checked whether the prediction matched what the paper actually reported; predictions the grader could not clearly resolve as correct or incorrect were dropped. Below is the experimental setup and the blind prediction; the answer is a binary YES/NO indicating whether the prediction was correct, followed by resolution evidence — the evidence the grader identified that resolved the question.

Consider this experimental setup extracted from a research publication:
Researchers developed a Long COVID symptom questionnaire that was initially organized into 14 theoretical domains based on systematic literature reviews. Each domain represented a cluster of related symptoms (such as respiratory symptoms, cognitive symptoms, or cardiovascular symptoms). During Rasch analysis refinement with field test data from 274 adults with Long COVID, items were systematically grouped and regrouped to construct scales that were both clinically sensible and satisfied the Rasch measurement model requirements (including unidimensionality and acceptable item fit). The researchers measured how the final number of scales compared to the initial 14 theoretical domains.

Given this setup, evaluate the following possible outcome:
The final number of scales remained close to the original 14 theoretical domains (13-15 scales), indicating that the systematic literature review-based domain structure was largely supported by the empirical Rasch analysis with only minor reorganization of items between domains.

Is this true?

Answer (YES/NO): NO